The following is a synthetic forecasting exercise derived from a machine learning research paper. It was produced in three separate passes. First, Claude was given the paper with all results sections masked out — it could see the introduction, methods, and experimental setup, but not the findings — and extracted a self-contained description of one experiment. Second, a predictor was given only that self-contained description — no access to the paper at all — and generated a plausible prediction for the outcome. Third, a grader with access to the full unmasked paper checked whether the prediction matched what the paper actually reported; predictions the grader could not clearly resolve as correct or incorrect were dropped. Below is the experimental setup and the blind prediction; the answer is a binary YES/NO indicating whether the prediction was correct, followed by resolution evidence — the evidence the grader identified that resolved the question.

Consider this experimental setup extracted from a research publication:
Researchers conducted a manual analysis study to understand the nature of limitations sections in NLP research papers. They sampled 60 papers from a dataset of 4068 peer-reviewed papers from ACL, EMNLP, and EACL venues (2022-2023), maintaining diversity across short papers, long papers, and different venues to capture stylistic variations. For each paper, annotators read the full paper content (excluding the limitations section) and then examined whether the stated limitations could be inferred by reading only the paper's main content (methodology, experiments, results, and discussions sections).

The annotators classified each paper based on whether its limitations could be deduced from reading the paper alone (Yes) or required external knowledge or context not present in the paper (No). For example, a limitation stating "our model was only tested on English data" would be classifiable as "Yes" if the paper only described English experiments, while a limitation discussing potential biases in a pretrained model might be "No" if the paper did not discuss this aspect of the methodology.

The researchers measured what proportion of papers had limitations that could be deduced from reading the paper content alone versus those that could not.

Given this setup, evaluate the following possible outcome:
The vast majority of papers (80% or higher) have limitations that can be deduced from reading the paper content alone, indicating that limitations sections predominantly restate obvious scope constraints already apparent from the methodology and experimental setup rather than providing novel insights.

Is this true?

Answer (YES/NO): NO